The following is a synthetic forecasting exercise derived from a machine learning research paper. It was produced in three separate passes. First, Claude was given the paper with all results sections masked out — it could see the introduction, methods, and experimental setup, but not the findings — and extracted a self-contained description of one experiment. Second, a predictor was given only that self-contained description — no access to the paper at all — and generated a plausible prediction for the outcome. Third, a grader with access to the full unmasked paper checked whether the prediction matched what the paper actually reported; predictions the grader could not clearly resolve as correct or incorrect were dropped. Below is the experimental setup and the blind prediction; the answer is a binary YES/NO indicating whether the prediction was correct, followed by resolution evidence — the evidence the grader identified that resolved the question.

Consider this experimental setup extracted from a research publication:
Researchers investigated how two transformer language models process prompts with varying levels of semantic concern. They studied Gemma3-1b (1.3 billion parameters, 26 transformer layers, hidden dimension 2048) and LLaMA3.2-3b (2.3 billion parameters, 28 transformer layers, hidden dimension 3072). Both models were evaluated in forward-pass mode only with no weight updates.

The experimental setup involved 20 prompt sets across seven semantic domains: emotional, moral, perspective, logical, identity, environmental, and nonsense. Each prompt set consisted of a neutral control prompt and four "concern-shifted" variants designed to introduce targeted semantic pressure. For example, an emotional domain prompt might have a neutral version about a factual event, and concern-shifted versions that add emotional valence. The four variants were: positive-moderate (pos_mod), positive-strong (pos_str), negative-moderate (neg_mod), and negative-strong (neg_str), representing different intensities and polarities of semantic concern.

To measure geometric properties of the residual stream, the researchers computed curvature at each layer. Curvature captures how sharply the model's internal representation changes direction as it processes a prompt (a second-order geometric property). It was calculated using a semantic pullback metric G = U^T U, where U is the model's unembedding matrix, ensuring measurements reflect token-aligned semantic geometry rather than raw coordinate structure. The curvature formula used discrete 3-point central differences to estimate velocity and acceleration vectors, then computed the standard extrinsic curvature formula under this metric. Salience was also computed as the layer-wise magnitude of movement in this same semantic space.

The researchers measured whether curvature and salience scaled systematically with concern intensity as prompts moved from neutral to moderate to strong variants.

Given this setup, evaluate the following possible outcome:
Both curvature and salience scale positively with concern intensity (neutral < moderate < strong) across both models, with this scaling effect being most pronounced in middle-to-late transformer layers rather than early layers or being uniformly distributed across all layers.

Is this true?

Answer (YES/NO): NO